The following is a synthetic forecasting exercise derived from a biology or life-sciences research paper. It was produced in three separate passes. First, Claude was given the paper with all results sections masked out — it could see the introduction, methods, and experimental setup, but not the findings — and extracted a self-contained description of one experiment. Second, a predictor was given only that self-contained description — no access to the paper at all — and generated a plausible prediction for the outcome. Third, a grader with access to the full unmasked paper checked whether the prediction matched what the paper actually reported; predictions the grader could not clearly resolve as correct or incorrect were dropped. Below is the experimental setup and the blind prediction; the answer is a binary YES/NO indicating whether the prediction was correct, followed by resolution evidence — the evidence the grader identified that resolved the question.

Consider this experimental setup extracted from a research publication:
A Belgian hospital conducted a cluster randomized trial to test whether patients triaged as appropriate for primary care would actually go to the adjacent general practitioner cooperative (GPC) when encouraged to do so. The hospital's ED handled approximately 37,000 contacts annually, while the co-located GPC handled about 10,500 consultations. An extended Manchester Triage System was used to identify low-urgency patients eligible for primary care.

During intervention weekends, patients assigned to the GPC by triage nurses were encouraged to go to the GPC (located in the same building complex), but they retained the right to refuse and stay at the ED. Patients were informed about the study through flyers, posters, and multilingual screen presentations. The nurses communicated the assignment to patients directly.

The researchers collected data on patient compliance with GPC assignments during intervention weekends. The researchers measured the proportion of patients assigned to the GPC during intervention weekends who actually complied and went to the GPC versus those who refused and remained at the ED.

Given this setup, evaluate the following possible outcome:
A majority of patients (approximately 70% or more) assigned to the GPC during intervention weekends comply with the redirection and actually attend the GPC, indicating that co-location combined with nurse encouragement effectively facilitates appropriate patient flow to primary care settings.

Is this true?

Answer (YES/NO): YES